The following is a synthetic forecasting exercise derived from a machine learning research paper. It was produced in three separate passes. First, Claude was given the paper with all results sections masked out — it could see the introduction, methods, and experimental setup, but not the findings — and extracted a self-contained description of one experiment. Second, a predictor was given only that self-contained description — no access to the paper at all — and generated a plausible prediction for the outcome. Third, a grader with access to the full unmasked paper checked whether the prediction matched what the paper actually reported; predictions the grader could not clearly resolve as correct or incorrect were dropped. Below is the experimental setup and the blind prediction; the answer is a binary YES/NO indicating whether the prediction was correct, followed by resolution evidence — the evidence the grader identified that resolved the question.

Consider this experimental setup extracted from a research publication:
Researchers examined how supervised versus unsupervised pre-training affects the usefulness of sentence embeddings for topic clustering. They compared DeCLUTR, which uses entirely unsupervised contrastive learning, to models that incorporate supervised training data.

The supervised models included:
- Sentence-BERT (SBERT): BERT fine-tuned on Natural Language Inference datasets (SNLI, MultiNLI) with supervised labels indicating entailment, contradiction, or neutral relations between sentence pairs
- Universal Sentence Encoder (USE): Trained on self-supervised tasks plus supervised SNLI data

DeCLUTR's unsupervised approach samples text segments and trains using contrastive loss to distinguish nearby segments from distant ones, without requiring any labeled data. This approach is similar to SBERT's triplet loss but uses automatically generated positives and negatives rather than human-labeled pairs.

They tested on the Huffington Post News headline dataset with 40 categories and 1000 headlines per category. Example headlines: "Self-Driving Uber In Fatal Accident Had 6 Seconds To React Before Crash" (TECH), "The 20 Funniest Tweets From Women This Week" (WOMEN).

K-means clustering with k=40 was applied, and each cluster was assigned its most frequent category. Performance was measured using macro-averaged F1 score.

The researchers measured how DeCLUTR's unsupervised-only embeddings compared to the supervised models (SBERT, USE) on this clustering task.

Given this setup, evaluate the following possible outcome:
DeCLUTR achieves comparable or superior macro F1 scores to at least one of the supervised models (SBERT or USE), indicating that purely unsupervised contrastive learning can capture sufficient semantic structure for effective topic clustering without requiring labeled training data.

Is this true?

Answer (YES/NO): YES